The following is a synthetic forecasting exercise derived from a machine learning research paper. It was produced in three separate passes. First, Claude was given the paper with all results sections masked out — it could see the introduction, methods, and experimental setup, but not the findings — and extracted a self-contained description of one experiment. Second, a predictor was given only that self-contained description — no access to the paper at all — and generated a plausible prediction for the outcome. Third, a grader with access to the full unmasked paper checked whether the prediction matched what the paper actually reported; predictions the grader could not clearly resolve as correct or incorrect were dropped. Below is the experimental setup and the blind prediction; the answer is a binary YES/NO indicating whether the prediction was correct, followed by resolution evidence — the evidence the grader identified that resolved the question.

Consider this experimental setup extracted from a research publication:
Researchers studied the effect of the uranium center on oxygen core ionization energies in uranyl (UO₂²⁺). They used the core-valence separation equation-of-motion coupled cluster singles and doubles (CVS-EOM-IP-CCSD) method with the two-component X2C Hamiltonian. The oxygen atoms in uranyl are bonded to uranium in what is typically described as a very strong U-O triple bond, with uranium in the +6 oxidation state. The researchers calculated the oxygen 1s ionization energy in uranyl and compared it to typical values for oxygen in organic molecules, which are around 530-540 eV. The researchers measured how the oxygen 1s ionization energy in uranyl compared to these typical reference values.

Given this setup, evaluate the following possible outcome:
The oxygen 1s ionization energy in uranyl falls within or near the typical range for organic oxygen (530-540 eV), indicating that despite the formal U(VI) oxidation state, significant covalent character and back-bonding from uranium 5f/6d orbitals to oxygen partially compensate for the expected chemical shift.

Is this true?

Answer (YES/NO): NO